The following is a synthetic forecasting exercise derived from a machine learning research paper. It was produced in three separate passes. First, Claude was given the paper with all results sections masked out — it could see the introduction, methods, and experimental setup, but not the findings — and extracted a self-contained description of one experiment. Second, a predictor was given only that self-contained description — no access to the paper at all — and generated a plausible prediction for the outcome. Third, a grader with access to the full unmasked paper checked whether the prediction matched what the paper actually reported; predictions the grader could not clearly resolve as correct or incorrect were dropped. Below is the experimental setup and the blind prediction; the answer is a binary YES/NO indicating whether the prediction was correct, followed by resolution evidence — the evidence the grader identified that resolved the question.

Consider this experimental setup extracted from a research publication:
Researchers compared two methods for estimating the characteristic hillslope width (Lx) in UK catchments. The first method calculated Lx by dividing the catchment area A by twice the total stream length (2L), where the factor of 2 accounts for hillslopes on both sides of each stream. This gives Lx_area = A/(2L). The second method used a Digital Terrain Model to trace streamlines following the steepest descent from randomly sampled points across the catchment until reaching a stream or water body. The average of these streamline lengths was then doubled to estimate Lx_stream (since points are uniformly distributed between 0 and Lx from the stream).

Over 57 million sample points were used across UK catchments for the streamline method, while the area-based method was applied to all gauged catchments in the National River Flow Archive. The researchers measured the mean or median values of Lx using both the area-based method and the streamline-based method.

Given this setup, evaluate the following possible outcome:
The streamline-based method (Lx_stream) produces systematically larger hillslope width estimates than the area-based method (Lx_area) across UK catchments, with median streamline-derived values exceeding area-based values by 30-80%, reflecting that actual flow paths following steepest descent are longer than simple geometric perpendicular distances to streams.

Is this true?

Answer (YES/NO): NO